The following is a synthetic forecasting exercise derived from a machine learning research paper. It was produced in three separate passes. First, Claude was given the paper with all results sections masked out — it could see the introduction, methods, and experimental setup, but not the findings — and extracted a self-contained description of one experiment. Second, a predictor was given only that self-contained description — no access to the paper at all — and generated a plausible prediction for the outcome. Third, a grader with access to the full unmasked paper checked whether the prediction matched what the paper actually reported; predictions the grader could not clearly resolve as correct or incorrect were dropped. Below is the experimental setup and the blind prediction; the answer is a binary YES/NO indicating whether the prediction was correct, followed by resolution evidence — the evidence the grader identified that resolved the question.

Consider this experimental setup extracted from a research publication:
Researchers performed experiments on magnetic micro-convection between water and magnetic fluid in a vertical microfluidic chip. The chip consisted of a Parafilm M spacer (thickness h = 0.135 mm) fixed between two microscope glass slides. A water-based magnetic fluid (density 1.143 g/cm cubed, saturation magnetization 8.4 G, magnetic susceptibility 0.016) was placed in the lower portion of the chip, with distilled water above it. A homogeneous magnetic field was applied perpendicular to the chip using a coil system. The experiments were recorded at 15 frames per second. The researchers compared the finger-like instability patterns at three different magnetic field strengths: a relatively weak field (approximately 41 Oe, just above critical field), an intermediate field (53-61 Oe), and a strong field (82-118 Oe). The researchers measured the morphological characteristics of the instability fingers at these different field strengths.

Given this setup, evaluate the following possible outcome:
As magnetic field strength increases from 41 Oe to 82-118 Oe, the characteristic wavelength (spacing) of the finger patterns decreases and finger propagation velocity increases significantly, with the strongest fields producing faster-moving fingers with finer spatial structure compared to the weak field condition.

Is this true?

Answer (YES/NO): NO